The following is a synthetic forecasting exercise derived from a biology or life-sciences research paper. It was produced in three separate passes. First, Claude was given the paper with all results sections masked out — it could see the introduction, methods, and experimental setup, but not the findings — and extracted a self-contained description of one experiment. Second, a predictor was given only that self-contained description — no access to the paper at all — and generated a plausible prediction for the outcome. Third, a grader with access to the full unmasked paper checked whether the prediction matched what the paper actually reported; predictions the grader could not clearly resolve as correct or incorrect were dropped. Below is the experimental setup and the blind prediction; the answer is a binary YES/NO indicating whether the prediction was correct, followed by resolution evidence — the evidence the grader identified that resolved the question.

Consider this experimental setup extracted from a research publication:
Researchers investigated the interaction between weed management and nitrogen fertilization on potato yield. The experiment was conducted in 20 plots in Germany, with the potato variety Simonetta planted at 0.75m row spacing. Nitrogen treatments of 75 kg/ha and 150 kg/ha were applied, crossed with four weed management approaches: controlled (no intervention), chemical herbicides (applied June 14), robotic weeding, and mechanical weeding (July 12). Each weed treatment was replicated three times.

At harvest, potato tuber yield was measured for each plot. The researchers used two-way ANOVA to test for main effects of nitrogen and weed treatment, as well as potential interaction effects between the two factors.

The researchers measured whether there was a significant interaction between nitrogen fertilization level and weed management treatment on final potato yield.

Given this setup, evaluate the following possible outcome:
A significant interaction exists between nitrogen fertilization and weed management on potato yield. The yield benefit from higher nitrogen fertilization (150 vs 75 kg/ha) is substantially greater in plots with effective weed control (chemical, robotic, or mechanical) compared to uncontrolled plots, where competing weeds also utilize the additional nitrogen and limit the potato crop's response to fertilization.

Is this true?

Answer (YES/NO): NO